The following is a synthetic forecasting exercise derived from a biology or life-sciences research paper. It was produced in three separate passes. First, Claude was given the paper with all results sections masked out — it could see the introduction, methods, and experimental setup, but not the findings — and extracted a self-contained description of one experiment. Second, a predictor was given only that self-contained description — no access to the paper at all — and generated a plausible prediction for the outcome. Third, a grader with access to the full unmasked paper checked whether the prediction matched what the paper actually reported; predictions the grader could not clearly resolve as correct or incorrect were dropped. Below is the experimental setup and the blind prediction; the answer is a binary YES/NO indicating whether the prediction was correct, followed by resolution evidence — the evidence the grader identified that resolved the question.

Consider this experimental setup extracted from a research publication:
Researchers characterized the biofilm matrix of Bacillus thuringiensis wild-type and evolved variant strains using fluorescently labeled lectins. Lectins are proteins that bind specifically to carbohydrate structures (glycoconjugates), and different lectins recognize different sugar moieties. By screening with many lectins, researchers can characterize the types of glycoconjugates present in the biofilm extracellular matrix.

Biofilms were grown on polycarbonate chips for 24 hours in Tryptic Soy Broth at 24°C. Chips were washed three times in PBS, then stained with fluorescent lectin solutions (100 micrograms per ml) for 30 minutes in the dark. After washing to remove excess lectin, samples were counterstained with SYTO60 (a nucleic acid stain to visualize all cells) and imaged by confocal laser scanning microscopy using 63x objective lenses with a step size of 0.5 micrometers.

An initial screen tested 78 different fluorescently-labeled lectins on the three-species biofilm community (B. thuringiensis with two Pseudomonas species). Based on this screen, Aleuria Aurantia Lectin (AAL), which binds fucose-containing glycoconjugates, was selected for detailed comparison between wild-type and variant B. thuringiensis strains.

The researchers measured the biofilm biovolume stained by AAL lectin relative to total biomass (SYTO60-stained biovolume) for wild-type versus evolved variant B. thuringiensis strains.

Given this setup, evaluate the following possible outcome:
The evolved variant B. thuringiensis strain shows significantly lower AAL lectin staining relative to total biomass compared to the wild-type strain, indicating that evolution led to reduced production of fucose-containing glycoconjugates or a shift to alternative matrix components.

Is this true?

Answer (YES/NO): NO